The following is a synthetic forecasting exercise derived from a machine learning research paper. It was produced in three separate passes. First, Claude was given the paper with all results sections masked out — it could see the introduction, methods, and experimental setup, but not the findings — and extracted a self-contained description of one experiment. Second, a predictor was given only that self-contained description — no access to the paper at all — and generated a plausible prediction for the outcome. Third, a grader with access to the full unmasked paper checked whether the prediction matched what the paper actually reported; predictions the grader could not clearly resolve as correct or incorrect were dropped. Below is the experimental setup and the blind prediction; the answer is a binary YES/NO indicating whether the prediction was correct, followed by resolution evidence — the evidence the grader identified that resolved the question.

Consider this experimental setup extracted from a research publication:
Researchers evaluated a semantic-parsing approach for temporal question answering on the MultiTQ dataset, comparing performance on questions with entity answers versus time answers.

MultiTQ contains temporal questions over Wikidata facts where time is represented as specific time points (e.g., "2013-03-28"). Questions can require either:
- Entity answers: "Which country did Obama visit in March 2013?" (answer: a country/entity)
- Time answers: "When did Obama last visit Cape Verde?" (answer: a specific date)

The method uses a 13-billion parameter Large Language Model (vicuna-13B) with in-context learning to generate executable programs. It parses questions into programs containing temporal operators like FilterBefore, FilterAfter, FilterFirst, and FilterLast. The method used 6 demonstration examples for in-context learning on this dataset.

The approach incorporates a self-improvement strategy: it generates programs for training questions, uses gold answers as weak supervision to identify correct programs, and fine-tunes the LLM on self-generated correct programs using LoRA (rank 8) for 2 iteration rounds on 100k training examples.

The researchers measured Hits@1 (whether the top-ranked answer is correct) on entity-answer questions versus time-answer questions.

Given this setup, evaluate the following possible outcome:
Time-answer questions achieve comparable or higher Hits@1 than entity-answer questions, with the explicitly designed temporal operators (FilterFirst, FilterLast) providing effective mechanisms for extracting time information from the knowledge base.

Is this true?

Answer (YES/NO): YES